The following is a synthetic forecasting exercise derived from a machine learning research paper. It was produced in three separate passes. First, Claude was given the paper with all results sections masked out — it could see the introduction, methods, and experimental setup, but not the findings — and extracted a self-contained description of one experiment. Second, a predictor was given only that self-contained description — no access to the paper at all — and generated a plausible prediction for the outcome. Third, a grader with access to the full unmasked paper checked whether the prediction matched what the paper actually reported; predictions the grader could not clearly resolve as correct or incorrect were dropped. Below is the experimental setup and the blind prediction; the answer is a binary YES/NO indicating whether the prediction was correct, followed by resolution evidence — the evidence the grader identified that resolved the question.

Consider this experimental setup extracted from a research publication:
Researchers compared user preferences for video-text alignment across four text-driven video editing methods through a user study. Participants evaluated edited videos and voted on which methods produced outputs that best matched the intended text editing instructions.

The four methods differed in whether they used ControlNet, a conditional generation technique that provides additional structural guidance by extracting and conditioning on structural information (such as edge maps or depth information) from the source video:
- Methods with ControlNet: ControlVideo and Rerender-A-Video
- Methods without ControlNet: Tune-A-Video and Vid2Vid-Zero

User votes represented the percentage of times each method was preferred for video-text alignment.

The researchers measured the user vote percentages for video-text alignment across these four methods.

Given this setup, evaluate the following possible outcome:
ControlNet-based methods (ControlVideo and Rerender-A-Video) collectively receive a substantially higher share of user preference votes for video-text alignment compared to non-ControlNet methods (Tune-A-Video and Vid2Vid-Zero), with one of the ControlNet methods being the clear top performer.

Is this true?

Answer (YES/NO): YES